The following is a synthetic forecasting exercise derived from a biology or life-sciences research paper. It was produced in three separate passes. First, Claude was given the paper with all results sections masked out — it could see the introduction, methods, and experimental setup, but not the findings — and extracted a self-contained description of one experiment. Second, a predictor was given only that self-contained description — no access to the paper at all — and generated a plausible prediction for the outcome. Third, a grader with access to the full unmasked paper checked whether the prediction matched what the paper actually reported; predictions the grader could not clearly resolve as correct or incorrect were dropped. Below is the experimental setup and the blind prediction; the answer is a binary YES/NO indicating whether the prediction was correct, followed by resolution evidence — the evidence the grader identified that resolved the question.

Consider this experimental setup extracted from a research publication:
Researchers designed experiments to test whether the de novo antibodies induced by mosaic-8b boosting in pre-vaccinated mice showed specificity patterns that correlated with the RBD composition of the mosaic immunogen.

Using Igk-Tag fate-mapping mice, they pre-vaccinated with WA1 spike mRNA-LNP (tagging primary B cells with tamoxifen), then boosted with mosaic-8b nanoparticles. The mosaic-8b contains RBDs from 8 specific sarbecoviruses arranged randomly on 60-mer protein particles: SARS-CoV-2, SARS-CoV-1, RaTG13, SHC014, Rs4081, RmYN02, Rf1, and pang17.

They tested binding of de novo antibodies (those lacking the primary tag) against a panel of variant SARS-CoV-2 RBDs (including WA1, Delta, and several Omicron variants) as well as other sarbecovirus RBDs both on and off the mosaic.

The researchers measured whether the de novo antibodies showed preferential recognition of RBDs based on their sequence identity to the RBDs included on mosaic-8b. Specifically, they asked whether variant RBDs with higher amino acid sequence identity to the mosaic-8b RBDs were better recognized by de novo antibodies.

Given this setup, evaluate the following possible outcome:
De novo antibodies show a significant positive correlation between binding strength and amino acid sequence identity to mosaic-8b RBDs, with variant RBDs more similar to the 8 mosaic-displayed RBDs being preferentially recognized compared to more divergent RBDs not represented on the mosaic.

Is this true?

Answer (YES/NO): YES